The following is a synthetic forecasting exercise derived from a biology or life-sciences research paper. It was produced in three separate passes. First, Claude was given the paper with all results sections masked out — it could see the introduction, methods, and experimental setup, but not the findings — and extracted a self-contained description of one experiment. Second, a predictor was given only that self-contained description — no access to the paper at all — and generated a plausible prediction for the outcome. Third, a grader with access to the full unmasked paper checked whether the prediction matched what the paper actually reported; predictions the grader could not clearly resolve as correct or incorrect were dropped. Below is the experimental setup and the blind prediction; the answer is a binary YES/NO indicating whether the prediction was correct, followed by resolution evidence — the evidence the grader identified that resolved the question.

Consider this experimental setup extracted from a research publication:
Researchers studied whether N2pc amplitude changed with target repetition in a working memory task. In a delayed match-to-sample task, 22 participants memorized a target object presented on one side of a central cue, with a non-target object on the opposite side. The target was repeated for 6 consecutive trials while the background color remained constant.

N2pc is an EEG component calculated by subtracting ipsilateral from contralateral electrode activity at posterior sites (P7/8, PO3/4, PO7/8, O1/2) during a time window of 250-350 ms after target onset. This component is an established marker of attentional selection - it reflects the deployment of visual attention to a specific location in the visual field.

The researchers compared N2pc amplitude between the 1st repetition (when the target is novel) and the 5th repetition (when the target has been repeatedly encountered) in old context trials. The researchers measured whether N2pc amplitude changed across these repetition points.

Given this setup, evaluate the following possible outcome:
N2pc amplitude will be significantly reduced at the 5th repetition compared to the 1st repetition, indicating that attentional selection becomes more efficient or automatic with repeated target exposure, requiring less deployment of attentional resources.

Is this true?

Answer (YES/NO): NO